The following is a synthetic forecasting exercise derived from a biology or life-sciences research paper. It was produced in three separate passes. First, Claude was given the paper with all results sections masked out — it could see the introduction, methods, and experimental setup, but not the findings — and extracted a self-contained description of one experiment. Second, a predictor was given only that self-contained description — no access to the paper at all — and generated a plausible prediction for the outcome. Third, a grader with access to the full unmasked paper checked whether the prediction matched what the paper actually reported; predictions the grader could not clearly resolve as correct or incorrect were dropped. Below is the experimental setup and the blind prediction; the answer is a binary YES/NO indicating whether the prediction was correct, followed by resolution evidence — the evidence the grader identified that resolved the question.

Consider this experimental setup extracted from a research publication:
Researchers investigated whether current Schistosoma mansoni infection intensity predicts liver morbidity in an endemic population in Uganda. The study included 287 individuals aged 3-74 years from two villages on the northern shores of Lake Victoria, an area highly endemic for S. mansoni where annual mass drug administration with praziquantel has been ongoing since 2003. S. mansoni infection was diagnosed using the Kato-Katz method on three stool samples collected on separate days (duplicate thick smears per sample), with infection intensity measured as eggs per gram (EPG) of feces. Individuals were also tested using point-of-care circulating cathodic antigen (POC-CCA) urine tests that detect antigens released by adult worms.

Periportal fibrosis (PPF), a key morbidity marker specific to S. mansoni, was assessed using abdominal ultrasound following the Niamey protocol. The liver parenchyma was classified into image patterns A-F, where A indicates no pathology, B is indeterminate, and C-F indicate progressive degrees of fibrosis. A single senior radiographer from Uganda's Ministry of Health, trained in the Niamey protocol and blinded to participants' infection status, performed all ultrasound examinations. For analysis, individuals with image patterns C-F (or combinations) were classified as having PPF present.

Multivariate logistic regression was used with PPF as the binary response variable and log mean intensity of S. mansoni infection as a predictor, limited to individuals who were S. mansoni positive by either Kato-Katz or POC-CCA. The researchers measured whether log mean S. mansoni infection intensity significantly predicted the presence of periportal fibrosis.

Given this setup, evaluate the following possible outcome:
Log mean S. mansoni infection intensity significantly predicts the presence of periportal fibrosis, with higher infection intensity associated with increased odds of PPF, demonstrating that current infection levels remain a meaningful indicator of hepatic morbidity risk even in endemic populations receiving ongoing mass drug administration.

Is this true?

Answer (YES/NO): NO